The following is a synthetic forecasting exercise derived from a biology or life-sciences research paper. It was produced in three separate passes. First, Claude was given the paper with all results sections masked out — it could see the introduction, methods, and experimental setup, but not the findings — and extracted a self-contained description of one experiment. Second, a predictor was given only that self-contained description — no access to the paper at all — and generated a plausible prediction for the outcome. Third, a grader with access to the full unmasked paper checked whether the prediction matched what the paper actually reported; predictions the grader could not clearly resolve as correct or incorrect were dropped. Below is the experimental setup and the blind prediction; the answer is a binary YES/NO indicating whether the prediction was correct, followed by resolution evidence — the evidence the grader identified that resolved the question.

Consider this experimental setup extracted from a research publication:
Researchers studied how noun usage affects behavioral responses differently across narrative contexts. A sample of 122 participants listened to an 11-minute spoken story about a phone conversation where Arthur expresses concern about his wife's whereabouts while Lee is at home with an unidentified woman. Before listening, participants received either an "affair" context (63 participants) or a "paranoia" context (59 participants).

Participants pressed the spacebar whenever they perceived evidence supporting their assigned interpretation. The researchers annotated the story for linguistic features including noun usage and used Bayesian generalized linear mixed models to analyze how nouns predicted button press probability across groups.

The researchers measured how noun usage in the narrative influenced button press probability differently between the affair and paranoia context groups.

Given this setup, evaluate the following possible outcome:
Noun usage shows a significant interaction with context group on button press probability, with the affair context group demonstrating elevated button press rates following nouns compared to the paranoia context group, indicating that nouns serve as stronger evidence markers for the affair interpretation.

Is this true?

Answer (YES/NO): NO